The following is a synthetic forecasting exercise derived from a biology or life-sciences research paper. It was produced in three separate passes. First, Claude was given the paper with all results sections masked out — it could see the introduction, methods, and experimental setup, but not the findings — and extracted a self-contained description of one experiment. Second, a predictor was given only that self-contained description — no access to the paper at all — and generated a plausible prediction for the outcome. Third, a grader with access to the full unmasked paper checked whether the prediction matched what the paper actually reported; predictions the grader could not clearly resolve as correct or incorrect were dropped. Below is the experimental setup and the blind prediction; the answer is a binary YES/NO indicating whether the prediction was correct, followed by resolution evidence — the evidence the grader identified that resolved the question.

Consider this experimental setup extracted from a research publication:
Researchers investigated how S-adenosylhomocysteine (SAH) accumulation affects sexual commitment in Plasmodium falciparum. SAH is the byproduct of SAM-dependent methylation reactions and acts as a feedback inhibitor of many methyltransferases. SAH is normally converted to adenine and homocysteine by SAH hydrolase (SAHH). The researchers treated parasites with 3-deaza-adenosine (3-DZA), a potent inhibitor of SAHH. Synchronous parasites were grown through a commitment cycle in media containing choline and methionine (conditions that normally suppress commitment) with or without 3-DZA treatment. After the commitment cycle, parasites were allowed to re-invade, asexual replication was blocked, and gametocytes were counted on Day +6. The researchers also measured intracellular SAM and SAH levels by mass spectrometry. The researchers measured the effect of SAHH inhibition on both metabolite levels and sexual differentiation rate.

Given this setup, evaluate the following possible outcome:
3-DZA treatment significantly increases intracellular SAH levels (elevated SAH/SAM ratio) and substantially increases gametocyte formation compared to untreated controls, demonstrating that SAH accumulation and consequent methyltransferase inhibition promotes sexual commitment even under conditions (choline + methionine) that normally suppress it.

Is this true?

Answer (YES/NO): NO